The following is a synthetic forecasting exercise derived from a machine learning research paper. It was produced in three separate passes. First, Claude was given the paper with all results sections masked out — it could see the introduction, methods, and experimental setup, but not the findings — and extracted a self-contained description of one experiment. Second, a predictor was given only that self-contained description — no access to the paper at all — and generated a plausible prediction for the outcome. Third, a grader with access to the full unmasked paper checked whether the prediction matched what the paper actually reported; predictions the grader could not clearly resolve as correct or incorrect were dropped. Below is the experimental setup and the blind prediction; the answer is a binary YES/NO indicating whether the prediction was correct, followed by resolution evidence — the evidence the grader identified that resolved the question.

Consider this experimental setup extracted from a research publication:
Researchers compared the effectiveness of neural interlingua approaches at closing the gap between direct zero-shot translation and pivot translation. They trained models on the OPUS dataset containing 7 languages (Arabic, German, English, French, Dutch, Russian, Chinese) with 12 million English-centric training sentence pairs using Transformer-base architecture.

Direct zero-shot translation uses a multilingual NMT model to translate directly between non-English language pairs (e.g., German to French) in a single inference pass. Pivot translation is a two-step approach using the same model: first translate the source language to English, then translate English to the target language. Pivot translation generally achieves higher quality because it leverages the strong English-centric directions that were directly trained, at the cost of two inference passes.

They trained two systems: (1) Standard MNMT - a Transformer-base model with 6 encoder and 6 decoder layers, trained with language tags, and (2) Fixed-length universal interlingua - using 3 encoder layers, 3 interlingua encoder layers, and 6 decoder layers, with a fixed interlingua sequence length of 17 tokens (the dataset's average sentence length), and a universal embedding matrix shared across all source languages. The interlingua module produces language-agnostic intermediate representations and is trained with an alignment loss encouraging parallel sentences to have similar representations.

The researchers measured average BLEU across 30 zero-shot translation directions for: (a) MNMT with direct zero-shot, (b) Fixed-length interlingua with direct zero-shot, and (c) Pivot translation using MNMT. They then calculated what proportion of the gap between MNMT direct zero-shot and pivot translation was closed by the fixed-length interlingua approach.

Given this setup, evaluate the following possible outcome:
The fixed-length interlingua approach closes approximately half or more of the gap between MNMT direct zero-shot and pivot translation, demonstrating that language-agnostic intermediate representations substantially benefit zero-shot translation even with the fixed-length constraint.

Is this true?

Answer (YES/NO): NO